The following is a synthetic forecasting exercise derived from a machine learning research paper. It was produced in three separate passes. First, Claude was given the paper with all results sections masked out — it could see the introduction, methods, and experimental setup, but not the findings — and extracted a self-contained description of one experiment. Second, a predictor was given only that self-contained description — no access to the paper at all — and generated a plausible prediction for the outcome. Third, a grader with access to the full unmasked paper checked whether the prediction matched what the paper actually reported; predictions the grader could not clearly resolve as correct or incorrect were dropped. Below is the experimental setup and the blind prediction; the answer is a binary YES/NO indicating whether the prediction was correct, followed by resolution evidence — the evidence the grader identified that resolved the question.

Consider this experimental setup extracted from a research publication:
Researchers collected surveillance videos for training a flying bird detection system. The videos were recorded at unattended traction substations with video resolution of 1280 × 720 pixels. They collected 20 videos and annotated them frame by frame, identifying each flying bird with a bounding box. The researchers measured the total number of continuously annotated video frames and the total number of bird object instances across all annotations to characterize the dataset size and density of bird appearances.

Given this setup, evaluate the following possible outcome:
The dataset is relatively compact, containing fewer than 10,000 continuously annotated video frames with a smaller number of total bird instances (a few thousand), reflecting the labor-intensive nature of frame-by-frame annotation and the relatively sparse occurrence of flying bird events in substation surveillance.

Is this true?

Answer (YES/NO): NO